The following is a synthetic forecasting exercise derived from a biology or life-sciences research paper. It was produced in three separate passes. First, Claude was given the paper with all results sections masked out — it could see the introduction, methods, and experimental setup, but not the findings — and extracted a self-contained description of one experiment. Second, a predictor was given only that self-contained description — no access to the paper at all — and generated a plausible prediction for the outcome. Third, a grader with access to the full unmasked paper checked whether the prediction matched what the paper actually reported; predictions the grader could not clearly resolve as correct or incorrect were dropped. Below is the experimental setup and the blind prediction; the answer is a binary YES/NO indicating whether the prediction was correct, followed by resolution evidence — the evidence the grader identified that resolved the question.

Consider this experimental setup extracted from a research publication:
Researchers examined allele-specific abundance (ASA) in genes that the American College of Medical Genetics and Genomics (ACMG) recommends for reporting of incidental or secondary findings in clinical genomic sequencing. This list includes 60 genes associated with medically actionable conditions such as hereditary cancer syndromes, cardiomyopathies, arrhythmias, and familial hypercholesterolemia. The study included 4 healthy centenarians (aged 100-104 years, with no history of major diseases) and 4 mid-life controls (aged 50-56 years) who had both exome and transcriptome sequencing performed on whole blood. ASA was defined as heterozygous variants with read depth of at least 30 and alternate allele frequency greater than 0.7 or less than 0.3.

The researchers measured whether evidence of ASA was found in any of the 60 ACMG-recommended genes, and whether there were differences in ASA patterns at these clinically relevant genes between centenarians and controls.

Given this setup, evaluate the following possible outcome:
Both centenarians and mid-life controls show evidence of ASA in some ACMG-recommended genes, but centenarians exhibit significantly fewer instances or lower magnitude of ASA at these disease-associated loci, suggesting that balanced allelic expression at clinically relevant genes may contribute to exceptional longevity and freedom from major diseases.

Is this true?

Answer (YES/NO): NO